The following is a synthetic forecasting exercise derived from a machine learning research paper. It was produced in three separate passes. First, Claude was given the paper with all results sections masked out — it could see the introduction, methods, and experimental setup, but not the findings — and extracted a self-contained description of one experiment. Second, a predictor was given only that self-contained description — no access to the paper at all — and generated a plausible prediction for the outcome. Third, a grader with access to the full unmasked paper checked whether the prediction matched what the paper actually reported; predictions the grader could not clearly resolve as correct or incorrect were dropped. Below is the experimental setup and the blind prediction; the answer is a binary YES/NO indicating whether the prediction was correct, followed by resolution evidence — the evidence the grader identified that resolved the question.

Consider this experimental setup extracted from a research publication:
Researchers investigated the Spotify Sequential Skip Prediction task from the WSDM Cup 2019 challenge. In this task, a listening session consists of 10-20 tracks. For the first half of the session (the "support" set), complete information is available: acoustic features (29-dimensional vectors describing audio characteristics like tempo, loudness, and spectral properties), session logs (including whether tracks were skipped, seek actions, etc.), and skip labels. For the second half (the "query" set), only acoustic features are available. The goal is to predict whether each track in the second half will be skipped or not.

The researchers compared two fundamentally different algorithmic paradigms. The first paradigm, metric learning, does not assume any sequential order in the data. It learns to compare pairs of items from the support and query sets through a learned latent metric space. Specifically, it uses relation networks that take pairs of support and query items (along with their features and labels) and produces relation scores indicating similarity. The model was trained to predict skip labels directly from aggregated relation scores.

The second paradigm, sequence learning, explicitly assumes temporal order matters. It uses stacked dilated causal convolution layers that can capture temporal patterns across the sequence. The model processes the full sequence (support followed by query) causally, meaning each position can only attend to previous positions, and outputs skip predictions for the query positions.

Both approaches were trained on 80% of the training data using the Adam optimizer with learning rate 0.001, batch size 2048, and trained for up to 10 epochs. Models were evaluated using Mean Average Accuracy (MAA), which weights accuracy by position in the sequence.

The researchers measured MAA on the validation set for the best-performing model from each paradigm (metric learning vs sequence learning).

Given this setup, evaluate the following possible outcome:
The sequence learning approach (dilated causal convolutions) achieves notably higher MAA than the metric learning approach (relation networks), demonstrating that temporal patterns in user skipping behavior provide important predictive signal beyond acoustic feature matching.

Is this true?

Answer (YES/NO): YES